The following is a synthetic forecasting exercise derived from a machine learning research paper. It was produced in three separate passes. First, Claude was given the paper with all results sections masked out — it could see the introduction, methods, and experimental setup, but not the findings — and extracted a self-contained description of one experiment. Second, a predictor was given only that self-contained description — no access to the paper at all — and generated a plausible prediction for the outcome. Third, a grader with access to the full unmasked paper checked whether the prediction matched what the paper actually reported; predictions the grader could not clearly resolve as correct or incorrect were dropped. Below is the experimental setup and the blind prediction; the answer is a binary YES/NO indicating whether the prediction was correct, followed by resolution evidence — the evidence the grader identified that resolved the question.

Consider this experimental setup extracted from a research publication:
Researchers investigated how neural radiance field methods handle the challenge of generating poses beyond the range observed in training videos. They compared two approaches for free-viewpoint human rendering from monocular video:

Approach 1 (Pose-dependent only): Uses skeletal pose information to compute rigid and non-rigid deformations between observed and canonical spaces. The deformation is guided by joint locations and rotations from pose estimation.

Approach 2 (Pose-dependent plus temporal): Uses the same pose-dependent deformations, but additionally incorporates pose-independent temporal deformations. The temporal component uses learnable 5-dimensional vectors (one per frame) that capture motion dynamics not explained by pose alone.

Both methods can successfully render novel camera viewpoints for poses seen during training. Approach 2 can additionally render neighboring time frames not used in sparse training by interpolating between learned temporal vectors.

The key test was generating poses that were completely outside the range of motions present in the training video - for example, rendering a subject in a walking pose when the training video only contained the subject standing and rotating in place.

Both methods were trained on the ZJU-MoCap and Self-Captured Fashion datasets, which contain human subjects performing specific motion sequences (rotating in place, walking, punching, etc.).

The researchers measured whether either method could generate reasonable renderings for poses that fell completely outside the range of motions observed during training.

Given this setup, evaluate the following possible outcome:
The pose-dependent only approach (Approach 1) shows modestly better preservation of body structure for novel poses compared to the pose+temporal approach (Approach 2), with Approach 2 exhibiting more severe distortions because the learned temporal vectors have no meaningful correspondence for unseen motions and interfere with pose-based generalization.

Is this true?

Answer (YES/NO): NO